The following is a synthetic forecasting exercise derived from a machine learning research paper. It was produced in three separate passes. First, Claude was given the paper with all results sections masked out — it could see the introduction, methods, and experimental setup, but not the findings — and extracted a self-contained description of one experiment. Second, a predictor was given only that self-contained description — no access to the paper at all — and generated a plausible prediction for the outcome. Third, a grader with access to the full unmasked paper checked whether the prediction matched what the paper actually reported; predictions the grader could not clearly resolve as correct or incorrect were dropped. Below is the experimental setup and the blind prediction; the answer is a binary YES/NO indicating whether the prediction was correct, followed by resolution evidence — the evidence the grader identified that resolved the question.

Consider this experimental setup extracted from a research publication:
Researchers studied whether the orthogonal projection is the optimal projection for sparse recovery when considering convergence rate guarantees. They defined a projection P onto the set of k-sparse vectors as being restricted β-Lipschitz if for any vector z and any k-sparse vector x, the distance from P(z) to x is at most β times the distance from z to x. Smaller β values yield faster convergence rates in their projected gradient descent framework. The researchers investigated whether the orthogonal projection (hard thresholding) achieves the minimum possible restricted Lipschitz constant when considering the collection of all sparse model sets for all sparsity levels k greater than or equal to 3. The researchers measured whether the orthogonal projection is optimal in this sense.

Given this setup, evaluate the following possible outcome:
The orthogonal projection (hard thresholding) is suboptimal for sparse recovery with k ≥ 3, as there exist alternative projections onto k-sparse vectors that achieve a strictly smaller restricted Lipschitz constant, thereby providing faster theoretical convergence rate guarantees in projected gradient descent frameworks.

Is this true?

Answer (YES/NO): NO